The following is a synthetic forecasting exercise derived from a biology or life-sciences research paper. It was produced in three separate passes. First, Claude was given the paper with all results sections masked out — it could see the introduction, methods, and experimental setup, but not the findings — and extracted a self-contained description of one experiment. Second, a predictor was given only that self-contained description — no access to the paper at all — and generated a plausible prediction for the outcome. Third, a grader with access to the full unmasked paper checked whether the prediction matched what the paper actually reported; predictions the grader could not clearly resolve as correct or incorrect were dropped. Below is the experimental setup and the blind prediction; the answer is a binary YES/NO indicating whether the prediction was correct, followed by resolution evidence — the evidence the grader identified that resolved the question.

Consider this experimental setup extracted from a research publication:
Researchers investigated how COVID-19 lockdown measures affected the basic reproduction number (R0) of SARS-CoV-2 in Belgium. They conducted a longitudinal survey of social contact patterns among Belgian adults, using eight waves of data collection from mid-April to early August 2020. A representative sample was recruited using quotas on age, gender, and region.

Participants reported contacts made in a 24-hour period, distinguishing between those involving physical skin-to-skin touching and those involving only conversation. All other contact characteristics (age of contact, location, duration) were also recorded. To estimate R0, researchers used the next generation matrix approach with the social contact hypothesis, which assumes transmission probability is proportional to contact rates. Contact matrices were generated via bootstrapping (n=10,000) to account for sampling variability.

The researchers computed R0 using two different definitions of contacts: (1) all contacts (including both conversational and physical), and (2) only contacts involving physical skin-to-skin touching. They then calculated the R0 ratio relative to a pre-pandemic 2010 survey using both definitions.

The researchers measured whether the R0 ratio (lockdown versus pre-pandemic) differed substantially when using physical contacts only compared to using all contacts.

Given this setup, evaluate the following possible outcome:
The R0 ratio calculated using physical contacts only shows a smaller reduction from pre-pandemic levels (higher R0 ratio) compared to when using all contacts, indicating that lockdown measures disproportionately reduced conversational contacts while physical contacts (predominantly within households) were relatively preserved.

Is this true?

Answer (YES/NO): NO